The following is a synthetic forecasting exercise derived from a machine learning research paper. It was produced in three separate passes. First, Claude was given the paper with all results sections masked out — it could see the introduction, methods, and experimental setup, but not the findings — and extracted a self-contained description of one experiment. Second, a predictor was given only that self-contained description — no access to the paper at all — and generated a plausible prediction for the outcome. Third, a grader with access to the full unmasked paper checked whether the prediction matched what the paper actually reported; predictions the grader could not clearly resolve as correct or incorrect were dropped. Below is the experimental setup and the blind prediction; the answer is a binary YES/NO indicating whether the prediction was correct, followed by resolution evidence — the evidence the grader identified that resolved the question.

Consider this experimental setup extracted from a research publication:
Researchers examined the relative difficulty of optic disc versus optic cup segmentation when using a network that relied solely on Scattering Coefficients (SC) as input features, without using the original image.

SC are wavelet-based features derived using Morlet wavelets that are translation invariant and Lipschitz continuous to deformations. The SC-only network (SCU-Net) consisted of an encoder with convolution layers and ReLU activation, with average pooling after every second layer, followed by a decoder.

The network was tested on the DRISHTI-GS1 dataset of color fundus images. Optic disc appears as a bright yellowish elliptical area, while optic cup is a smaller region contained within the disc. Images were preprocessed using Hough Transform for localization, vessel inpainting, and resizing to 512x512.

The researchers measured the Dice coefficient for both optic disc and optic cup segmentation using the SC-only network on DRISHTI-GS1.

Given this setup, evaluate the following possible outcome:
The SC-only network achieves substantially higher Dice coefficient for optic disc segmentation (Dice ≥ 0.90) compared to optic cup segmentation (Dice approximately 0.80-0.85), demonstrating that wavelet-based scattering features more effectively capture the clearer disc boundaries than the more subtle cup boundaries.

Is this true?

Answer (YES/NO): NO